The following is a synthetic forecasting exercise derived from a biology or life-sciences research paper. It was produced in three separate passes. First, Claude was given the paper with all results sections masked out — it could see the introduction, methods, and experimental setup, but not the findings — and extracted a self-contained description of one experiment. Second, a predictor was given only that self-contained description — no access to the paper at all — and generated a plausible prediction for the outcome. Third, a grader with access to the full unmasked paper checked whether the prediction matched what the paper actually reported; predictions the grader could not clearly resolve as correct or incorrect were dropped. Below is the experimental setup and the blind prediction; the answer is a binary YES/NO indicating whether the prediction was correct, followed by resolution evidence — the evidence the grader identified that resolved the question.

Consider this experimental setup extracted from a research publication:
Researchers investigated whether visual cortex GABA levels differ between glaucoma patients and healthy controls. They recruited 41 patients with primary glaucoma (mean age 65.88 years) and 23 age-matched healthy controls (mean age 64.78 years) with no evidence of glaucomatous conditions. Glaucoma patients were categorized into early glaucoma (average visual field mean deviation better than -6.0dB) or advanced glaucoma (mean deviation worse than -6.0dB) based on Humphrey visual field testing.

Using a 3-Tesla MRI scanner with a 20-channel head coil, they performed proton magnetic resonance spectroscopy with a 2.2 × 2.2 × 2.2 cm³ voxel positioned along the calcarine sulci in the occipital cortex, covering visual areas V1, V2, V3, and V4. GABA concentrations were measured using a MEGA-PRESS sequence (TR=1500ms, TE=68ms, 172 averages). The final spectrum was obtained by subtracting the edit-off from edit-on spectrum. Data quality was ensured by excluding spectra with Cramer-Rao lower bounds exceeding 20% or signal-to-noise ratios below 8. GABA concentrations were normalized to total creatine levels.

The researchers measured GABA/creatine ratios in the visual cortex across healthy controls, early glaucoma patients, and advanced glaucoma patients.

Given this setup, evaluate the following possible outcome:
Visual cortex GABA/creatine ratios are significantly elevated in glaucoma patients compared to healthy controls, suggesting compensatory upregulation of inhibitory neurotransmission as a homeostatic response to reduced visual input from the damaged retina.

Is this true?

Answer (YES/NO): NO